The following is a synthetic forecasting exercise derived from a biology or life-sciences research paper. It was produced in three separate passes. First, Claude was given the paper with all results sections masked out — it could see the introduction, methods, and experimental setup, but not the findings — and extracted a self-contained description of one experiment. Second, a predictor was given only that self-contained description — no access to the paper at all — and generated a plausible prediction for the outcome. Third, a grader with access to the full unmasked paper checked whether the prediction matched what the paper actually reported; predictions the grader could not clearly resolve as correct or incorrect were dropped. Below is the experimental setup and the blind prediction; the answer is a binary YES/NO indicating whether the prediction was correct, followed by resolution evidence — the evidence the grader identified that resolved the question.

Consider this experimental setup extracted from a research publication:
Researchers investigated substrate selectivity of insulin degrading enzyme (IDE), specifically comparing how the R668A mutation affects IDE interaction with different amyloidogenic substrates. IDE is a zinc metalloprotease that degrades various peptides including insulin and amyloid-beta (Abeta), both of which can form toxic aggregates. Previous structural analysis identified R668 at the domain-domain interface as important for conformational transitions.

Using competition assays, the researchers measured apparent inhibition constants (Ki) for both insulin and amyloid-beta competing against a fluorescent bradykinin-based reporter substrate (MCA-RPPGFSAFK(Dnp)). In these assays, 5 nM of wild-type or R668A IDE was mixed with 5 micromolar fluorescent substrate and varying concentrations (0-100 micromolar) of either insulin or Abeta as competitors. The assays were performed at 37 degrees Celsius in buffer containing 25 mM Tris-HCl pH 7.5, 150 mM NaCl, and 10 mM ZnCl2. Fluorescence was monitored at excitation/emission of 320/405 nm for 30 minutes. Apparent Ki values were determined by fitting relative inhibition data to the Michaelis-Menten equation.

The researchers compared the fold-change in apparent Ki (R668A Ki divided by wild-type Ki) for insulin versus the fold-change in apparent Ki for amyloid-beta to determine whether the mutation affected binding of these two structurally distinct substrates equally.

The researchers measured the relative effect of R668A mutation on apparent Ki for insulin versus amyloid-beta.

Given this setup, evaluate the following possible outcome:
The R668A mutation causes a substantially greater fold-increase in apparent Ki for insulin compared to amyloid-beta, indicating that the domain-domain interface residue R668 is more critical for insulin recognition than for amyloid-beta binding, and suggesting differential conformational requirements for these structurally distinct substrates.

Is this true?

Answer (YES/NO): NO